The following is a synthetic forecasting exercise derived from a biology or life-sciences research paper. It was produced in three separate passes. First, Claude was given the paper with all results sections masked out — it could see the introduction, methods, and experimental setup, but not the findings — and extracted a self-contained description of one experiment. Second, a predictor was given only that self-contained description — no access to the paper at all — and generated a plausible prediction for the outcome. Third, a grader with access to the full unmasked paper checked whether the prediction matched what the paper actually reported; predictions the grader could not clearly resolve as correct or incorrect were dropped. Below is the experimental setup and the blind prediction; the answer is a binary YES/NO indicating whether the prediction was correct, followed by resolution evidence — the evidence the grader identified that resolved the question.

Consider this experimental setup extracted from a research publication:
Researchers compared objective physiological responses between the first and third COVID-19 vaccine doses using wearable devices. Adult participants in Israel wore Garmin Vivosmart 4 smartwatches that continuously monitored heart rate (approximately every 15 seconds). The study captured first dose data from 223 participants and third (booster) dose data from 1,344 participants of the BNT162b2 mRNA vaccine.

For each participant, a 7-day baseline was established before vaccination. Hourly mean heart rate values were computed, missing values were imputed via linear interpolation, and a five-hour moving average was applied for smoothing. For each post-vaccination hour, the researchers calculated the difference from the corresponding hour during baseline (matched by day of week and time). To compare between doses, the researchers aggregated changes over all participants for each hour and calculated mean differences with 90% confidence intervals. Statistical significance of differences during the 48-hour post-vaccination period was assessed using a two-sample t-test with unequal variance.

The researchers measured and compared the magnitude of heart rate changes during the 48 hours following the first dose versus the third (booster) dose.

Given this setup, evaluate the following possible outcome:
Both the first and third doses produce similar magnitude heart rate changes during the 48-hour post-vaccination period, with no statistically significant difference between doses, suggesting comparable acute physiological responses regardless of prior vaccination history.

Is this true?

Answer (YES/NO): NO